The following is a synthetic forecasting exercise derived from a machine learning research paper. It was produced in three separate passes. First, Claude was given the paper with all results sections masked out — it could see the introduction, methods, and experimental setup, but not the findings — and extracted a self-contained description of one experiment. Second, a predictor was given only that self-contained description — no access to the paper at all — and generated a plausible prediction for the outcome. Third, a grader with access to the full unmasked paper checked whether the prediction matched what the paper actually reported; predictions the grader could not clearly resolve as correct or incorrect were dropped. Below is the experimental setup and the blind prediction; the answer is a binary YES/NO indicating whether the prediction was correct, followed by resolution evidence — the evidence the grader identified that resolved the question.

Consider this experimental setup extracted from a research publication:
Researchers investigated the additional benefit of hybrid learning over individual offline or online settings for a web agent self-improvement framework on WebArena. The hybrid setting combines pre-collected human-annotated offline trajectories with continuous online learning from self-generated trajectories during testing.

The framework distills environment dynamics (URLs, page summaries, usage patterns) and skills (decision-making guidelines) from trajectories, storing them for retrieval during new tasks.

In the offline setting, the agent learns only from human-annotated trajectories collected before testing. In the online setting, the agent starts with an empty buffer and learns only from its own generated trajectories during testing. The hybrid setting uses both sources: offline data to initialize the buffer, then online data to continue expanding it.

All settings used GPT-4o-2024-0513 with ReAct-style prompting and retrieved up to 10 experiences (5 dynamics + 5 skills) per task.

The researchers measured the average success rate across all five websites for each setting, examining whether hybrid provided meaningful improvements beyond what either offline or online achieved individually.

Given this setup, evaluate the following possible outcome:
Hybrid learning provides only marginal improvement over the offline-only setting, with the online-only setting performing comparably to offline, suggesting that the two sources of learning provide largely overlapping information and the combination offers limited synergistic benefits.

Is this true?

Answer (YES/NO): NO